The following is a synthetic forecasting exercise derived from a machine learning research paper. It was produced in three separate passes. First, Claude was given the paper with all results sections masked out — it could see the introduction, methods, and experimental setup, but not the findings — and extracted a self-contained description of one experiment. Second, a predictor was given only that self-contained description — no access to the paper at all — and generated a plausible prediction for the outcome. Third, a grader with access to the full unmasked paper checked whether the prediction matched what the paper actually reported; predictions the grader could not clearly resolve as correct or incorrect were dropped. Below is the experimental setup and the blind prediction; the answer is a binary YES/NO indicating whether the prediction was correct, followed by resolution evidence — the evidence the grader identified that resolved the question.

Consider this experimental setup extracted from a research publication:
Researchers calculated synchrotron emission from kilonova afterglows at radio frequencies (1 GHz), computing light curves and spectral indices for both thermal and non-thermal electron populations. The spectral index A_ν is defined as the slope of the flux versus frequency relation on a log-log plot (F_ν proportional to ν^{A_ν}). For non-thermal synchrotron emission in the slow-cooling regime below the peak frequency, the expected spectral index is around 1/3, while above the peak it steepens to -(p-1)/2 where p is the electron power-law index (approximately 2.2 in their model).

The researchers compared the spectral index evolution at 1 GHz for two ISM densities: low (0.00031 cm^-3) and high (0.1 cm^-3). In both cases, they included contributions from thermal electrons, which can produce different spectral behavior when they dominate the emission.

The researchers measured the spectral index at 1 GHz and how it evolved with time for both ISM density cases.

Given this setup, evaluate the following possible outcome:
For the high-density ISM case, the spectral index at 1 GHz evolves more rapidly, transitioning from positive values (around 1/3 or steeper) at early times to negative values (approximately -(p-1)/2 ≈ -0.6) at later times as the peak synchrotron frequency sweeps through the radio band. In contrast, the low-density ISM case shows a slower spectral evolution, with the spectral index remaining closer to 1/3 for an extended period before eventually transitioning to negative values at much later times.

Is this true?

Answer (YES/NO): NO